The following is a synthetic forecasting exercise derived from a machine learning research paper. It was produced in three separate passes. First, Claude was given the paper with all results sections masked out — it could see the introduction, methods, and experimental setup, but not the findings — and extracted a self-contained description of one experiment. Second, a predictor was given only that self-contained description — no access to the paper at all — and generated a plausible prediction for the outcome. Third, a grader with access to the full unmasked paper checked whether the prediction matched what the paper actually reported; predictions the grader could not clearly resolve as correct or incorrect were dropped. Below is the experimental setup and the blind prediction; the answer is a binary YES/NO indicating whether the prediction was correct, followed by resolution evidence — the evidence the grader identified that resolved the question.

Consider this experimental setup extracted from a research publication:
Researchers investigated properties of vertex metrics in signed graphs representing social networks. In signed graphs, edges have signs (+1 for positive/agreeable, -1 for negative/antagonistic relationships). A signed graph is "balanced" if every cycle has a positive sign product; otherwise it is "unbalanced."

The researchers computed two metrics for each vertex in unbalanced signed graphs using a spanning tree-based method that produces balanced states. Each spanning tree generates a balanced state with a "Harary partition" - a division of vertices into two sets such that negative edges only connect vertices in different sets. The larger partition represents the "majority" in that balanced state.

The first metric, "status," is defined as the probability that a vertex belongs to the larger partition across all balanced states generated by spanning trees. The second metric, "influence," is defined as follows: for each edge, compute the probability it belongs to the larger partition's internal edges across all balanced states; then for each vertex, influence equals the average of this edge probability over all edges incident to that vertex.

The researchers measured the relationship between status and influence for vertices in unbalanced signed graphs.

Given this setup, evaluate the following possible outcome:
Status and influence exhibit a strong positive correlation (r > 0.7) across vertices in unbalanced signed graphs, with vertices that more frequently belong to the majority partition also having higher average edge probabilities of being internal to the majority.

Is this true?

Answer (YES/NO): YES